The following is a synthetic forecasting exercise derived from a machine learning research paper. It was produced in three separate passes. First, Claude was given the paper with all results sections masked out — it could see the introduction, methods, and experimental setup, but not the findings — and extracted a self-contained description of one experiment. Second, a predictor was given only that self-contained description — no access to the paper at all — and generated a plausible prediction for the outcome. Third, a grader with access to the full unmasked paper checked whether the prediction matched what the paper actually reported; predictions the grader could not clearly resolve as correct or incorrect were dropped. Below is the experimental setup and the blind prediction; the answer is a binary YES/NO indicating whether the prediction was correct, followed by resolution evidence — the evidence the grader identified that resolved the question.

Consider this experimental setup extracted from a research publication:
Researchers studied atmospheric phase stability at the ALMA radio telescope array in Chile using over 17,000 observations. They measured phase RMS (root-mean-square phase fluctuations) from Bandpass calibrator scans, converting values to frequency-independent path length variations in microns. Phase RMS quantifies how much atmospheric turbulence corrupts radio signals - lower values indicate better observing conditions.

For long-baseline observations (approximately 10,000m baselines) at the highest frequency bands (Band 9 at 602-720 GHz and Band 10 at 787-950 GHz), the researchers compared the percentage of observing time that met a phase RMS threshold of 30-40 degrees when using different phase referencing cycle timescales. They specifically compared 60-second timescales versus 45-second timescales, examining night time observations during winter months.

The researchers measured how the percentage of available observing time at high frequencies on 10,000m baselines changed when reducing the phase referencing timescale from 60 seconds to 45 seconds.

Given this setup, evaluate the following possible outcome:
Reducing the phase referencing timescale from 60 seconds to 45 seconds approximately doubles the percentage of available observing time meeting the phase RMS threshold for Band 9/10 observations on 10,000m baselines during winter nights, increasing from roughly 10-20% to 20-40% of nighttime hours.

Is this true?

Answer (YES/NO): NO